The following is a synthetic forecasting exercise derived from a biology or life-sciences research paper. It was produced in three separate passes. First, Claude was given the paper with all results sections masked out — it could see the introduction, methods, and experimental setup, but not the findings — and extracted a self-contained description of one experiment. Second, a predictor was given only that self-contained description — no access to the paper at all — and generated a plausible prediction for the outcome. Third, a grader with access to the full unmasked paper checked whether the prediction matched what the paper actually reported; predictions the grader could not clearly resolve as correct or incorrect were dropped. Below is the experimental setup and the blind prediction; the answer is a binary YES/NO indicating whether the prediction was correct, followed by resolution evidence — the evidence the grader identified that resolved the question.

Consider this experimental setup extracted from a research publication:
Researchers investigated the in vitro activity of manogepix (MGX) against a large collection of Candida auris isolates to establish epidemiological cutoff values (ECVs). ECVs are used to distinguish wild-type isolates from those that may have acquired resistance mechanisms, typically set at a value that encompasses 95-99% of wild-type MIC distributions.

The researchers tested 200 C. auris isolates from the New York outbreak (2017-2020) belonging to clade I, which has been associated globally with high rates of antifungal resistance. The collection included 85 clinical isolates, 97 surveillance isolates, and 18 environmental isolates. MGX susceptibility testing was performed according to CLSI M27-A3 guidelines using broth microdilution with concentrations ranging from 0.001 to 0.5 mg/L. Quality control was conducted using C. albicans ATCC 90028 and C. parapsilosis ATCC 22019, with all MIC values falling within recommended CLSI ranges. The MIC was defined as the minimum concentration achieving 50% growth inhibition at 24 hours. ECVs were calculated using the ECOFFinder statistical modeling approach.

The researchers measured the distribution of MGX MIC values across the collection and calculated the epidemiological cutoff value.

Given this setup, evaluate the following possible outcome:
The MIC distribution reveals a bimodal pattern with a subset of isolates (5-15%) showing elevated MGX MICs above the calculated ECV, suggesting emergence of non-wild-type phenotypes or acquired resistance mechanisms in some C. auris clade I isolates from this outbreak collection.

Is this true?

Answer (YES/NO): NO